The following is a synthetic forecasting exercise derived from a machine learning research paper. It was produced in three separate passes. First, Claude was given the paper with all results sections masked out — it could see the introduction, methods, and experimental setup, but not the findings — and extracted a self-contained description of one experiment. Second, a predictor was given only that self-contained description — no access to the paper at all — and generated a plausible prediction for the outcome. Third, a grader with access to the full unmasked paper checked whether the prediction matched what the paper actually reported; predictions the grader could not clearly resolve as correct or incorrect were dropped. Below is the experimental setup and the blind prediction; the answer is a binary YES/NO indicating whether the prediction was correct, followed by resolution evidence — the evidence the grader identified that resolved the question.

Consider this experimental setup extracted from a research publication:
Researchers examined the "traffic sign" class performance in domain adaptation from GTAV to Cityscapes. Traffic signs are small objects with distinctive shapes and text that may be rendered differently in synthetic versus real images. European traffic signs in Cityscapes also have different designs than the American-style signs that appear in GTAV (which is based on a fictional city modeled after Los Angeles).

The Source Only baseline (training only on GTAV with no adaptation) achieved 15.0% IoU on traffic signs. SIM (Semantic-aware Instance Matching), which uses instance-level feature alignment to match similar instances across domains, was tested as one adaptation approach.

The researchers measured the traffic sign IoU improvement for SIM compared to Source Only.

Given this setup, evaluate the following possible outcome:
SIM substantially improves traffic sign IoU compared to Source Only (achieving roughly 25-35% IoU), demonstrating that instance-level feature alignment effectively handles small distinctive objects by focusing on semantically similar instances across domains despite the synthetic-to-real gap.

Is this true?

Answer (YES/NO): NO